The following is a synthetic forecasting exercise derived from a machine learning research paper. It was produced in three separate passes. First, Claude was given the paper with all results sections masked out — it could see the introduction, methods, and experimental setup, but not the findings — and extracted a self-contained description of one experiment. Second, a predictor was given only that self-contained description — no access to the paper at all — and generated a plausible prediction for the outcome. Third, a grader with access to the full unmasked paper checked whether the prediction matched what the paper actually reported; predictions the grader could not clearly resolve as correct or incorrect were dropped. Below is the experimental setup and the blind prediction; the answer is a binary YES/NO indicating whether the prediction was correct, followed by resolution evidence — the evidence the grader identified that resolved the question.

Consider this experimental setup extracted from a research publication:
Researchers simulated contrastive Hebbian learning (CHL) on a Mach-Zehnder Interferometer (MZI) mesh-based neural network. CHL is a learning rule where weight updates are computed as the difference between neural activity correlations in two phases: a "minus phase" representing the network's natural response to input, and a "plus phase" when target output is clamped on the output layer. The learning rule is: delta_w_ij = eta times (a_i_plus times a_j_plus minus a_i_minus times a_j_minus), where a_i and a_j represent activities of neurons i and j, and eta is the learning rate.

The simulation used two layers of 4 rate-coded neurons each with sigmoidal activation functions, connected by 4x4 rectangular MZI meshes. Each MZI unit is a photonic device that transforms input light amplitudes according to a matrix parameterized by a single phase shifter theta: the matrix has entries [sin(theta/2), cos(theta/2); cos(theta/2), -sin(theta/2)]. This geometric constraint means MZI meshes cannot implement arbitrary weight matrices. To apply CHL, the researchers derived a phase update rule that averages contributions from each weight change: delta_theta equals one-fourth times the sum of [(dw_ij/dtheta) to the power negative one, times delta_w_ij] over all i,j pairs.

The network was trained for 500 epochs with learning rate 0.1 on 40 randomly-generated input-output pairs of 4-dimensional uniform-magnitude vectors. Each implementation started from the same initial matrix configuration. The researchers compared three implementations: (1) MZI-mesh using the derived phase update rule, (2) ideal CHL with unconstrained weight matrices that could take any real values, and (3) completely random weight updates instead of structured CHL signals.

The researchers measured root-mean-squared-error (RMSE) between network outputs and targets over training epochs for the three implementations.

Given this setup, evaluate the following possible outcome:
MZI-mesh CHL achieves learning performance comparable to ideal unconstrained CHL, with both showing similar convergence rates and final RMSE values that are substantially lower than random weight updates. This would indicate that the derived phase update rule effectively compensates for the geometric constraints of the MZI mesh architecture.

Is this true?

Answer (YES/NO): NO